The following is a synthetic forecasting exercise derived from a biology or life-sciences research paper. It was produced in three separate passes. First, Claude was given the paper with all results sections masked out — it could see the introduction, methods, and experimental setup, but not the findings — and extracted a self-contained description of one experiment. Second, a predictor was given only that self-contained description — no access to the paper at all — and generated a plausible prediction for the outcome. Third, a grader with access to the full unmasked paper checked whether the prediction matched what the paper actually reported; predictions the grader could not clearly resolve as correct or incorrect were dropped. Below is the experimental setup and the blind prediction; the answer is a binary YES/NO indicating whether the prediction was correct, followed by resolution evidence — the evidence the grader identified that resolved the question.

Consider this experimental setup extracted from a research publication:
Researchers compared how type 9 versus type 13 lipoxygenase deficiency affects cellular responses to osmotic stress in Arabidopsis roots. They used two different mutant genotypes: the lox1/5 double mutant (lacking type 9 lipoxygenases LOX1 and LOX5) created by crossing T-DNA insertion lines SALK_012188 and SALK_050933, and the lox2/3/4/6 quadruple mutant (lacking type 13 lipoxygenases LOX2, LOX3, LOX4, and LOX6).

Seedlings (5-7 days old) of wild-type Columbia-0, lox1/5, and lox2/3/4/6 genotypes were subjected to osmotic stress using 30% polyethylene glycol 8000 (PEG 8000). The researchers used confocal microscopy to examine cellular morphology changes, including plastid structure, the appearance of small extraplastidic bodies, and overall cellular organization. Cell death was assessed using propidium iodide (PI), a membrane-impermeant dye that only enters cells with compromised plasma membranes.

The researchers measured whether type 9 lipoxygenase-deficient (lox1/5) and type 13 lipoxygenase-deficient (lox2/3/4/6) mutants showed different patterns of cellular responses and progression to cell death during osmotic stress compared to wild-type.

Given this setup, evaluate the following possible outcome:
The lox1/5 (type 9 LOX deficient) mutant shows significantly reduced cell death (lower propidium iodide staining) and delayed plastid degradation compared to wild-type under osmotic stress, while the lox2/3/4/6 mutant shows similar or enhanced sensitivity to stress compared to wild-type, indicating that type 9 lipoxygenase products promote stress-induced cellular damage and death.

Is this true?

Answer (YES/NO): NO